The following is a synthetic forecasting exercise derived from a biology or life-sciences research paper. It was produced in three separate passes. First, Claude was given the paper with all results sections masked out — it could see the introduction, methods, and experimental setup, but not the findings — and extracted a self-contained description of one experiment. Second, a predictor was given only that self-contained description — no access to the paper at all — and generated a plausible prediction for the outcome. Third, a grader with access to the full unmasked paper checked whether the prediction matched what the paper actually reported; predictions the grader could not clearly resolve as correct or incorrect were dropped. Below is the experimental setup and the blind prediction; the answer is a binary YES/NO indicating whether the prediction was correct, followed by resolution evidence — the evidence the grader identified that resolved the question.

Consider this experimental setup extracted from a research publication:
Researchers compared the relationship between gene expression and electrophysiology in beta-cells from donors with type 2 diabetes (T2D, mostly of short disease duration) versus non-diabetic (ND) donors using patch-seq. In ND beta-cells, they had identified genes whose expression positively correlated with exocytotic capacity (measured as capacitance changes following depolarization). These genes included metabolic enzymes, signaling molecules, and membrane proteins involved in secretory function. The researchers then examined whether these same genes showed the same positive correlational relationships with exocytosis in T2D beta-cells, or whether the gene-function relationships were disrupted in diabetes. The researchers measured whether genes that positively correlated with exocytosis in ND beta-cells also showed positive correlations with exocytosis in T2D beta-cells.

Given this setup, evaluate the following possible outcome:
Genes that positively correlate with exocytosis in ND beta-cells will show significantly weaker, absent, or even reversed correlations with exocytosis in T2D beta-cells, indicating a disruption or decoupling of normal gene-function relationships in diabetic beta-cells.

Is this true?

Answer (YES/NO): YES